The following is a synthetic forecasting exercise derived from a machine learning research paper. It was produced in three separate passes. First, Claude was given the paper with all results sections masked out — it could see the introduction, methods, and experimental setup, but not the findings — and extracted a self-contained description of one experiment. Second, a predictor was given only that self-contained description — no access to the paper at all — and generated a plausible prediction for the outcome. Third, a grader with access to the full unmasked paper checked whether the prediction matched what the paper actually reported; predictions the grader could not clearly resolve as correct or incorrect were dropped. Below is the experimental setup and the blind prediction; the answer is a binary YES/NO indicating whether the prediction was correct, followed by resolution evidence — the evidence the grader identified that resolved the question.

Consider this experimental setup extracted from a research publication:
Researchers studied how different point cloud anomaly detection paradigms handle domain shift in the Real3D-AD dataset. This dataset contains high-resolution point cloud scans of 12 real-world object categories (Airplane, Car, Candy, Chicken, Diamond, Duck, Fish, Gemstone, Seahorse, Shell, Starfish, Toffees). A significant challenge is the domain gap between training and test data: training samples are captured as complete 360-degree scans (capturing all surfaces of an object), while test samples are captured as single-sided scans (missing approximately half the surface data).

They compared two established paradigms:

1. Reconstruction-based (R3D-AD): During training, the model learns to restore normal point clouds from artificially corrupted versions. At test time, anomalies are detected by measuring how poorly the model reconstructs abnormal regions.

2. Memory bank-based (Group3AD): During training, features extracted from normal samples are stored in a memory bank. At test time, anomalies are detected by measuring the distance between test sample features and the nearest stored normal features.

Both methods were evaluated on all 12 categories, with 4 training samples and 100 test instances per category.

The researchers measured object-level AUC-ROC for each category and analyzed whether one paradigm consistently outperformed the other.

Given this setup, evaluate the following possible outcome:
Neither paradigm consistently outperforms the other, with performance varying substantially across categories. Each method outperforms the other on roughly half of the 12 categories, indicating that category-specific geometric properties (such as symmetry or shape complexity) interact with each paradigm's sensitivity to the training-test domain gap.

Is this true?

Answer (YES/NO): YES